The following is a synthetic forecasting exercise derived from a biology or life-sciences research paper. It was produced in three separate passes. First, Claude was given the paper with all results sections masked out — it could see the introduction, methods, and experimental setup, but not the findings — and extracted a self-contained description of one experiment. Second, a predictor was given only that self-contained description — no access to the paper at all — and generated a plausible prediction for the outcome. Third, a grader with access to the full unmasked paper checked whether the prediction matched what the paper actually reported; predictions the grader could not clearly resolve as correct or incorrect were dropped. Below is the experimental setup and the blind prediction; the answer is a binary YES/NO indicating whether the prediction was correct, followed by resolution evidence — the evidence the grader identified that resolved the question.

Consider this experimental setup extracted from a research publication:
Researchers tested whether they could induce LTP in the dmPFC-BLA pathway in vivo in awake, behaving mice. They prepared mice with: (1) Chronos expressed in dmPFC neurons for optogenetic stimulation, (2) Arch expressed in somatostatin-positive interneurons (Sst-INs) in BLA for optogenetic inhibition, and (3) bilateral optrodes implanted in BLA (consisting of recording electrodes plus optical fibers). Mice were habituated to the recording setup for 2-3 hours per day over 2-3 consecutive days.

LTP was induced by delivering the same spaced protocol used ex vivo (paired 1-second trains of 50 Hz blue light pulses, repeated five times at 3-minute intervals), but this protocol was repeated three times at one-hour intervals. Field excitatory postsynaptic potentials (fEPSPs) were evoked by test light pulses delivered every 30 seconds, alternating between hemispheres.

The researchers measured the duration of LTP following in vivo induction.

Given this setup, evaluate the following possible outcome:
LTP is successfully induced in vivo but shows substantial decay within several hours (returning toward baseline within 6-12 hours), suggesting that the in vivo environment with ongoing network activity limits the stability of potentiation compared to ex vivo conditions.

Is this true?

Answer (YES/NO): YES